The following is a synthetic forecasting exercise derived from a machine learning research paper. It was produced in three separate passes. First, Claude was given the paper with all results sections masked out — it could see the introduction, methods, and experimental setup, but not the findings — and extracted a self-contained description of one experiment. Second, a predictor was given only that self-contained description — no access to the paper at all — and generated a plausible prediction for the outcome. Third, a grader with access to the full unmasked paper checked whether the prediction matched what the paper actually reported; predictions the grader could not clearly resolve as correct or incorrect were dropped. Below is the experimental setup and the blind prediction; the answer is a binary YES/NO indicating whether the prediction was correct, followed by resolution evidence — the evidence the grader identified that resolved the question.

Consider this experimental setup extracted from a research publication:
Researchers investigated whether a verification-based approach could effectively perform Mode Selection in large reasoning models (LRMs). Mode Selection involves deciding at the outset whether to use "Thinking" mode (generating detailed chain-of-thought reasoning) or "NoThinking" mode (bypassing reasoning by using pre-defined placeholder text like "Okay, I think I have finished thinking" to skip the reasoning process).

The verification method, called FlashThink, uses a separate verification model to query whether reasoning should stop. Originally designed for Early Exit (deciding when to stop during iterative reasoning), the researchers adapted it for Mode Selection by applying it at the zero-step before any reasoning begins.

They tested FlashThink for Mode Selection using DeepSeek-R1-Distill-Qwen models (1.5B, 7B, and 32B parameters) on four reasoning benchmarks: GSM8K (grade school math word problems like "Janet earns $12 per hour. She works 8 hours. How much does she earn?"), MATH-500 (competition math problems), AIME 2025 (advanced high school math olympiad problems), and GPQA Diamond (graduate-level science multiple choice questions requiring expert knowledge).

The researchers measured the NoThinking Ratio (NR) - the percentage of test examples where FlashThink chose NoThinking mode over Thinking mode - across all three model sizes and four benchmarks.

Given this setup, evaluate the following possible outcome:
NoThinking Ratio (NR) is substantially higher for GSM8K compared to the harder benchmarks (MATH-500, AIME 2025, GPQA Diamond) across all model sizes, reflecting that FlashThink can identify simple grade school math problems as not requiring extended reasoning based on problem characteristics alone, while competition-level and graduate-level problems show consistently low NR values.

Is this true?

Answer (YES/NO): NO